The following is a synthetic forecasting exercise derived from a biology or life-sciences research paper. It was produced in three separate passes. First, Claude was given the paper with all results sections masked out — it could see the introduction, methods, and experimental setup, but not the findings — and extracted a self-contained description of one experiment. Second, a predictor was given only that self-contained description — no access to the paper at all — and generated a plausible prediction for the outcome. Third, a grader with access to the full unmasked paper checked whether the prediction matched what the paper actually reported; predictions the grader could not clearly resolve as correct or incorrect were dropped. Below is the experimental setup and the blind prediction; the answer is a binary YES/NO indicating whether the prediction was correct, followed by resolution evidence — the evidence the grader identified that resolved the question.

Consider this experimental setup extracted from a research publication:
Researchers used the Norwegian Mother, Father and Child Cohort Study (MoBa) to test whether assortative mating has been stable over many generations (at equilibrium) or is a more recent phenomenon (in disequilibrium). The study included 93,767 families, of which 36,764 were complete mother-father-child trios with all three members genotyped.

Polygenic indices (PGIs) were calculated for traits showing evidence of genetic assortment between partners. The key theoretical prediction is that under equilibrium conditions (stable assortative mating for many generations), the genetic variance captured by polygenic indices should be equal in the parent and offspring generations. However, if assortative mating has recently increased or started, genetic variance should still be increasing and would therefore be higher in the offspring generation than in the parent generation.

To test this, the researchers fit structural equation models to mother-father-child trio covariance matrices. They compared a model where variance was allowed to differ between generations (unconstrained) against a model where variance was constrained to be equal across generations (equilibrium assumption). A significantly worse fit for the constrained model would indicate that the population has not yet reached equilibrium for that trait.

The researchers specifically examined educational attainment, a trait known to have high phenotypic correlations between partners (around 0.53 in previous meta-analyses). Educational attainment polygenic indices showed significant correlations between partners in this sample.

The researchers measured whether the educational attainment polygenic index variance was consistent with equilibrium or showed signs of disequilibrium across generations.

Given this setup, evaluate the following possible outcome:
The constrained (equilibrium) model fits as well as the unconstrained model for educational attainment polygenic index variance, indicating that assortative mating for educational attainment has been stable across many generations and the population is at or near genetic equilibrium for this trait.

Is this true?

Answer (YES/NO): NO